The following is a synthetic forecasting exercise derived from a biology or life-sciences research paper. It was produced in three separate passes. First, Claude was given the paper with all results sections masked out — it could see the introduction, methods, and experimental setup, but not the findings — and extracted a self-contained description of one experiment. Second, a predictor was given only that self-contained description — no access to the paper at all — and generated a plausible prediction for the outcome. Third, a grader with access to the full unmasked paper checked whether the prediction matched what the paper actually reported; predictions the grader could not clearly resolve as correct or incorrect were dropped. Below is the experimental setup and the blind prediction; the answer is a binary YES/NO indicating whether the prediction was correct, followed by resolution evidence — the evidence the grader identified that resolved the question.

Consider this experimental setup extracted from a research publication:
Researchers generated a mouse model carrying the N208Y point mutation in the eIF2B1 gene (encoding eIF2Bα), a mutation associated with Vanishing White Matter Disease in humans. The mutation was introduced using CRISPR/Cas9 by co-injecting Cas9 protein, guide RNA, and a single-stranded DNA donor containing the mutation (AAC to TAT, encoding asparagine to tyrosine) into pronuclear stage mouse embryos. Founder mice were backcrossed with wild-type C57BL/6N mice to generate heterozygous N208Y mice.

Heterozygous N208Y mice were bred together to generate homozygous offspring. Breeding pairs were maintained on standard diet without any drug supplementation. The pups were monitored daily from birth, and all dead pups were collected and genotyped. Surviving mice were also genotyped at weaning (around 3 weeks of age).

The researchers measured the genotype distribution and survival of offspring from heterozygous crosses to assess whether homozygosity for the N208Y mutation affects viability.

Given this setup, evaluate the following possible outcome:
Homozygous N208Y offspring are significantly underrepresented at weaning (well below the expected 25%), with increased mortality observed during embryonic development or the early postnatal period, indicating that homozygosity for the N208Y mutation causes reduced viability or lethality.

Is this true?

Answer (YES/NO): YES